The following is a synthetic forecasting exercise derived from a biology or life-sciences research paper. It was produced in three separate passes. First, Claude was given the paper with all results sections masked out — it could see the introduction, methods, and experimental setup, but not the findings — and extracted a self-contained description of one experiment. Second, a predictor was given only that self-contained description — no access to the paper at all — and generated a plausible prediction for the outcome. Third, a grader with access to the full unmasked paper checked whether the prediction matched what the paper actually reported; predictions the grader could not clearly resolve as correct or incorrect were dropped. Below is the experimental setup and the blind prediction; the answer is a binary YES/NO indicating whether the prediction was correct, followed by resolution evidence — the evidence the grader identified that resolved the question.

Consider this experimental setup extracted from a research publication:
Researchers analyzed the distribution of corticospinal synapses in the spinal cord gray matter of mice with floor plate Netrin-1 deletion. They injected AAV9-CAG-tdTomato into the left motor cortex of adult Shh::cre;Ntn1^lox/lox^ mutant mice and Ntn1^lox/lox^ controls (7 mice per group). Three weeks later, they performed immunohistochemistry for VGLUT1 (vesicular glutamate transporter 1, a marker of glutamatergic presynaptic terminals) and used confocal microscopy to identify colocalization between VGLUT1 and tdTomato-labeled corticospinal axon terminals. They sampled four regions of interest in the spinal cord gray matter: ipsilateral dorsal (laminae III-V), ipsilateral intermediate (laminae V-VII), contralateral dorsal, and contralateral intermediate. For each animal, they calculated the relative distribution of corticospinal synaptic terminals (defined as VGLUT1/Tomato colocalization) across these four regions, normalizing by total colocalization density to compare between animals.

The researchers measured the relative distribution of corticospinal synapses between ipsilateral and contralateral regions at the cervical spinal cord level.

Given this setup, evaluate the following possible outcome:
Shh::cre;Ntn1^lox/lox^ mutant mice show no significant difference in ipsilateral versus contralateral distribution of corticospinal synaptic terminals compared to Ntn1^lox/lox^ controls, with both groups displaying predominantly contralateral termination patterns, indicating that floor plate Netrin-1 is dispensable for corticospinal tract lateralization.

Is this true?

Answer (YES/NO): NO